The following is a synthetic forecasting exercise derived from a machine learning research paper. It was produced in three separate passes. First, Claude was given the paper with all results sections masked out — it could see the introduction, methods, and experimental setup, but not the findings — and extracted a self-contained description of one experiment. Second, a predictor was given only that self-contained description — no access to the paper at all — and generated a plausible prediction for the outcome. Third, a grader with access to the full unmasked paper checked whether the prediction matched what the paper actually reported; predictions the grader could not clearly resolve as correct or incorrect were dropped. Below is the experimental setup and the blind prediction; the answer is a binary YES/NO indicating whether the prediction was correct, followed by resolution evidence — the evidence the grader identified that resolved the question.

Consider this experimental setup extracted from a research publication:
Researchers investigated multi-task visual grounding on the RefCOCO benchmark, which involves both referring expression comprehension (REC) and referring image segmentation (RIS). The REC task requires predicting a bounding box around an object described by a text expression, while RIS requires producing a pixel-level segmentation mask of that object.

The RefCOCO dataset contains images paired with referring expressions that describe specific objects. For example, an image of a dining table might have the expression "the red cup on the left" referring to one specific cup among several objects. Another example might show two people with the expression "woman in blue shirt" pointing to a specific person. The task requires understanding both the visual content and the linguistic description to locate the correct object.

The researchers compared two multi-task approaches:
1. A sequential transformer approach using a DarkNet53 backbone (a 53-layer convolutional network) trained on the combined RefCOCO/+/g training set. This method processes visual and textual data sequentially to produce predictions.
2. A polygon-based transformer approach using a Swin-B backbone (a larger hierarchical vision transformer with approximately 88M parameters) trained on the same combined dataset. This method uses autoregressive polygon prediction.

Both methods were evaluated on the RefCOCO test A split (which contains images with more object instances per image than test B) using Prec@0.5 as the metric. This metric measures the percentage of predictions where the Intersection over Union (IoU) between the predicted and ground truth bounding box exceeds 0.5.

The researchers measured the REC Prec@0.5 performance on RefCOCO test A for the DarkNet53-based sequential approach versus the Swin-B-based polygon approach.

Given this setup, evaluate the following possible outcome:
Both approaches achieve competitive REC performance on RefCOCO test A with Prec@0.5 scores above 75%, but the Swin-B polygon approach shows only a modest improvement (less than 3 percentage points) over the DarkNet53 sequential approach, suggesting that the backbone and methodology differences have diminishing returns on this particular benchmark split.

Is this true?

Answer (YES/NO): NO